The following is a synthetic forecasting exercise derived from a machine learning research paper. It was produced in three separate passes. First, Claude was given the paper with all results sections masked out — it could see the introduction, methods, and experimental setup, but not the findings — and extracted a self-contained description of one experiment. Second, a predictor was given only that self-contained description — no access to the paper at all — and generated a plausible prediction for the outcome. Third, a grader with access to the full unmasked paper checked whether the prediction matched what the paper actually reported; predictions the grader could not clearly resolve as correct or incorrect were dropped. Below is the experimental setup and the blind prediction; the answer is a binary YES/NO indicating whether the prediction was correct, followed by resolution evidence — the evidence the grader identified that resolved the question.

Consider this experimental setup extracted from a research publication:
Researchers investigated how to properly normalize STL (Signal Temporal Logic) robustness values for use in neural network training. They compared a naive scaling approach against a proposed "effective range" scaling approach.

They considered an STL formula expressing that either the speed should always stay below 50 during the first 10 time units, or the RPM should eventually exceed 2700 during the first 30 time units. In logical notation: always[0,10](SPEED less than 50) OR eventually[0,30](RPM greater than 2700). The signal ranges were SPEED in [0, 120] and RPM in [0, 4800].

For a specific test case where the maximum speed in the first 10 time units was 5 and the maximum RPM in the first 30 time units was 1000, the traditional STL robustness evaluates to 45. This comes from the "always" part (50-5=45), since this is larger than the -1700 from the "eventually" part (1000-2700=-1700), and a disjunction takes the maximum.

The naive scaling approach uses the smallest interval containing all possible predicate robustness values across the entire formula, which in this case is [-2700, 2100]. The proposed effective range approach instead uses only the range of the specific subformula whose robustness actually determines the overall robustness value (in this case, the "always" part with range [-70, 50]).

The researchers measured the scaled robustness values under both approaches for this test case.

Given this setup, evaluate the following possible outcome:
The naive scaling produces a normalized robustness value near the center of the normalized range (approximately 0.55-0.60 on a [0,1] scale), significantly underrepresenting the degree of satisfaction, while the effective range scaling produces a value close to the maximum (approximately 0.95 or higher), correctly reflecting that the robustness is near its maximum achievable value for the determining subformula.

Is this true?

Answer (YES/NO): NO